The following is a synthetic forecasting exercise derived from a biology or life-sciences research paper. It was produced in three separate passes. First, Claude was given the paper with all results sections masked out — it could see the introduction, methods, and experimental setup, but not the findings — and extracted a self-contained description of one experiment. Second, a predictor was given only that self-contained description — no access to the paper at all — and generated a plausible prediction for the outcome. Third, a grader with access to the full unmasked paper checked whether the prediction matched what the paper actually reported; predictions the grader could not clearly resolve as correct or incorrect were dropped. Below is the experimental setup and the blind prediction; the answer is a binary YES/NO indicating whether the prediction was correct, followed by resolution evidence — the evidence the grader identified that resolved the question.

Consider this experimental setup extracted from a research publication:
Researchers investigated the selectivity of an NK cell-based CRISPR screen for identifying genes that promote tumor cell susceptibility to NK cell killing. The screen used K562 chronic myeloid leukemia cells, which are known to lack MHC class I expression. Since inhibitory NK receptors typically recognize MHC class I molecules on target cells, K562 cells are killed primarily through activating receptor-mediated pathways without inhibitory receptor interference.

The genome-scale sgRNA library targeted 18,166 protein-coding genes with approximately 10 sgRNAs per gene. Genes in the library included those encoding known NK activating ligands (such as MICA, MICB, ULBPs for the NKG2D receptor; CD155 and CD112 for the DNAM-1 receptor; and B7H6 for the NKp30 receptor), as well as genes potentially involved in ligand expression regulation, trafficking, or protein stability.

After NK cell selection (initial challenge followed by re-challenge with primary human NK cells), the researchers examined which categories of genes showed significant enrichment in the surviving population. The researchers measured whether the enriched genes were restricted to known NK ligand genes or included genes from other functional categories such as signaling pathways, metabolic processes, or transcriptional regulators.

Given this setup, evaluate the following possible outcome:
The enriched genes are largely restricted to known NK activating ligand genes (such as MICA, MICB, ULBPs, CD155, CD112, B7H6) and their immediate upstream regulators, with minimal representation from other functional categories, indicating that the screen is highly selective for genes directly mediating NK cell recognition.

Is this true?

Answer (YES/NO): NO